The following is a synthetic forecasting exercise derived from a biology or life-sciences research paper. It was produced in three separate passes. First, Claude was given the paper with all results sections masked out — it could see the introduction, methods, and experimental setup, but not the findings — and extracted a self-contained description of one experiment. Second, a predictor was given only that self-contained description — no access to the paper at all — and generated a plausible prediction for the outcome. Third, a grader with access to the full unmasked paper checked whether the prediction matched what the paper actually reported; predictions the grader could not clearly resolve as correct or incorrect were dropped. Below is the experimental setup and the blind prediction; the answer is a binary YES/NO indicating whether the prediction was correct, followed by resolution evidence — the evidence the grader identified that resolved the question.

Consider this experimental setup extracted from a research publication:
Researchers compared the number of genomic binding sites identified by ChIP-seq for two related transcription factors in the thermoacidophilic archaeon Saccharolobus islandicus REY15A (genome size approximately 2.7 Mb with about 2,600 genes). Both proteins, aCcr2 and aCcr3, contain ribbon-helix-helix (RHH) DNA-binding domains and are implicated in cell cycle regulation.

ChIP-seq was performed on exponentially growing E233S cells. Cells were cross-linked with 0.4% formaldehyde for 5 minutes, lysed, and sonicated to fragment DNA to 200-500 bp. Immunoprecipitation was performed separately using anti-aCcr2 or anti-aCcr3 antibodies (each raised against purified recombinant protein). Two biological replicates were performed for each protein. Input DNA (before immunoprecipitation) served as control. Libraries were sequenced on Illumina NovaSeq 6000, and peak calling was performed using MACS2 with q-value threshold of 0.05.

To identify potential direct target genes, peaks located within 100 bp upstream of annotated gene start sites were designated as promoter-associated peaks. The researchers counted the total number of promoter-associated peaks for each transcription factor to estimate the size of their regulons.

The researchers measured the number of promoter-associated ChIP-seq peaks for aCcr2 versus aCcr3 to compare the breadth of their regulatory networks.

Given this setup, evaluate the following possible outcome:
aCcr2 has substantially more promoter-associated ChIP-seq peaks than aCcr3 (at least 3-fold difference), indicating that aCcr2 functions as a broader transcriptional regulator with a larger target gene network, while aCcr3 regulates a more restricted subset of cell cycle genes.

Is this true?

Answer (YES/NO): YES